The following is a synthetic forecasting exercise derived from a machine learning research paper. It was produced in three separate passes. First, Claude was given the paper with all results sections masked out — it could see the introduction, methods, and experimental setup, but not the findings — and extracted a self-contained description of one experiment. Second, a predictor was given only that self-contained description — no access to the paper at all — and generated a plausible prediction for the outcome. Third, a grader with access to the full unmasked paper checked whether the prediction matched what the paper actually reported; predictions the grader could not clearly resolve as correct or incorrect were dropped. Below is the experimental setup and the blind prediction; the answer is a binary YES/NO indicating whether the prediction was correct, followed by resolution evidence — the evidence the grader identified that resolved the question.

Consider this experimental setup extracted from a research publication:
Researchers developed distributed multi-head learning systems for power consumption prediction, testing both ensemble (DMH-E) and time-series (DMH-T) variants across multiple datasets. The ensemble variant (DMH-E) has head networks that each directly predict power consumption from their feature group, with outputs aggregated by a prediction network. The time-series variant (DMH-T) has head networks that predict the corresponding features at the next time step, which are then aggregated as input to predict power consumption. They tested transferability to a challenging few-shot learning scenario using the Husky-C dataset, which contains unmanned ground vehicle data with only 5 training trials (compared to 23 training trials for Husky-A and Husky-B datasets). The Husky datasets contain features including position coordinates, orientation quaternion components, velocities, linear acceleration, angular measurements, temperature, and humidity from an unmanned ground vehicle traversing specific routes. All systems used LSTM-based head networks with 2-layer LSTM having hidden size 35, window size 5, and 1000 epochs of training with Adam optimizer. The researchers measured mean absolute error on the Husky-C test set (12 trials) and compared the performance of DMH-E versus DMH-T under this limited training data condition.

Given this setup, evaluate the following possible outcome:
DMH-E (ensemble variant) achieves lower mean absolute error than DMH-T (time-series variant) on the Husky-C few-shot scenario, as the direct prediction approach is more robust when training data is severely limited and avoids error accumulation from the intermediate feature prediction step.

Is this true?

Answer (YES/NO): NO